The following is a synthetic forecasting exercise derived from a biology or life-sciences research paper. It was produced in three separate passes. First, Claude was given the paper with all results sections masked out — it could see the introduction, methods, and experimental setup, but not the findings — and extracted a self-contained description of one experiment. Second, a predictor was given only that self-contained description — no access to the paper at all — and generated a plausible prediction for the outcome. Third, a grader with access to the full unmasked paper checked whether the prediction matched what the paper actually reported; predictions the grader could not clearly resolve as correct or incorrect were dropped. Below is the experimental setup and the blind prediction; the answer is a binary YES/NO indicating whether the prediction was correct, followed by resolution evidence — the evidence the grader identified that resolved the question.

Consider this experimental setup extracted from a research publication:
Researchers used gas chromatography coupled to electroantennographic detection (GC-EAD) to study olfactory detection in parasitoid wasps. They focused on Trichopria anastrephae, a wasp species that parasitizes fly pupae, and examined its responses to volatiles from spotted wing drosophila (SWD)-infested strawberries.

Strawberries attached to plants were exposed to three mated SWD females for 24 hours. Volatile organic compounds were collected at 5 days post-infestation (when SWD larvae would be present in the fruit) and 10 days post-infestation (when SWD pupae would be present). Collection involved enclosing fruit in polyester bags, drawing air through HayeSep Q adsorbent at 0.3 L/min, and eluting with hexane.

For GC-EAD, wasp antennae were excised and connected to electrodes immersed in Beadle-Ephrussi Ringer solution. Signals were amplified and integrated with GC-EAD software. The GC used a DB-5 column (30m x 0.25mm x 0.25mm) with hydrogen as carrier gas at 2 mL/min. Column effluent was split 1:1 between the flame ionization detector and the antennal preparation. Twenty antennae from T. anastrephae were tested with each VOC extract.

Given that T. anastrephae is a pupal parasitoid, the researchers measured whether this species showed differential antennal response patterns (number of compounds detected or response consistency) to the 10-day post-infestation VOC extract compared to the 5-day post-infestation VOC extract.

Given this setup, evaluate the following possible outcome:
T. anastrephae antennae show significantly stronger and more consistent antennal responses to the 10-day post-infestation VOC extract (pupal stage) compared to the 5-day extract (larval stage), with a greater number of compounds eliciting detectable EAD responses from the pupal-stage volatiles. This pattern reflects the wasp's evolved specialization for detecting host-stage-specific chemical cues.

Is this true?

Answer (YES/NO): NO